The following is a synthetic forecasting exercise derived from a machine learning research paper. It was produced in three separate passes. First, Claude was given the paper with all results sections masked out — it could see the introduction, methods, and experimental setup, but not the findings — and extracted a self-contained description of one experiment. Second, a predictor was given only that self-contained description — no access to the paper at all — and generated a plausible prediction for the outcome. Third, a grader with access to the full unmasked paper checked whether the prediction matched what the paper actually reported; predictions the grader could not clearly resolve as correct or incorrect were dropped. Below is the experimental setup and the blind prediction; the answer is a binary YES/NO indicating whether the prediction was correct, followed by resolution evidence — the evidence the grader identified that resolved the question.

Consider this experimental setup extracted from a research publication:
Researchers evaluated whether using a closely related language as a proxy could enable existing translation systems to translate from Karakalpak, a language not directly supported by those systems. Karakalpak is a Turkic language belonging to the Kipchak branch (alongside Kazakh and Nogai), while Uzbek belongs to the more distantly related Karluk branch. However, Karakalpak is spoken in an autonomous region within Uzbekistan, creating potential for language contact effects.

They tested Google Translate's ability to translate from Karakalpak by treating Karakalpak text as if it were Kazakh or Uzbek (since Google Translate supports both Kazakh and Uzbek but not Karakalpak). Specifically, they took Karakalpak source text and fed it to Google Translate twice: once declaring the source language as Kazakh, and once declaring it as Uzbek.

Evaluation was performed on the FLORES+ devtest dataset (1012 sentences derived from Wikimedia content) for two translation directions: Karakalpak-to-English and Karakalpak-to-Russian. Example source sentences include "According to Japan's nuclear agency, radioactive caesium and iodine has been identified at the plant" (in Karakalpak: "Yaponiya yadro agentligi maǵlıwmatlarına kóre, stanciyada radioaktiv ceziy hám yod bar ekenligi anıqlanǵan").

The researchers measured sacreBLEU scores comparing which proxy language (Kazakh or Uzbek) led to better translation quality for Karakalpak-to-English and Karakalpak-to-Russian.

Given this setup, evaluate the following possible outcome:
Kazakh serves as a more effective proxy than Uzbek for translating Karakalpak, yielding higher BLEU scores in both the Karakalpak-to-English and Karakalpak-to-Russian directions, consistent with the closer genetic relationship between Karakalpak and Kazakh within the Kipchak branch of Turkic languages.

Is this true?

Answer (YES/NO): NO